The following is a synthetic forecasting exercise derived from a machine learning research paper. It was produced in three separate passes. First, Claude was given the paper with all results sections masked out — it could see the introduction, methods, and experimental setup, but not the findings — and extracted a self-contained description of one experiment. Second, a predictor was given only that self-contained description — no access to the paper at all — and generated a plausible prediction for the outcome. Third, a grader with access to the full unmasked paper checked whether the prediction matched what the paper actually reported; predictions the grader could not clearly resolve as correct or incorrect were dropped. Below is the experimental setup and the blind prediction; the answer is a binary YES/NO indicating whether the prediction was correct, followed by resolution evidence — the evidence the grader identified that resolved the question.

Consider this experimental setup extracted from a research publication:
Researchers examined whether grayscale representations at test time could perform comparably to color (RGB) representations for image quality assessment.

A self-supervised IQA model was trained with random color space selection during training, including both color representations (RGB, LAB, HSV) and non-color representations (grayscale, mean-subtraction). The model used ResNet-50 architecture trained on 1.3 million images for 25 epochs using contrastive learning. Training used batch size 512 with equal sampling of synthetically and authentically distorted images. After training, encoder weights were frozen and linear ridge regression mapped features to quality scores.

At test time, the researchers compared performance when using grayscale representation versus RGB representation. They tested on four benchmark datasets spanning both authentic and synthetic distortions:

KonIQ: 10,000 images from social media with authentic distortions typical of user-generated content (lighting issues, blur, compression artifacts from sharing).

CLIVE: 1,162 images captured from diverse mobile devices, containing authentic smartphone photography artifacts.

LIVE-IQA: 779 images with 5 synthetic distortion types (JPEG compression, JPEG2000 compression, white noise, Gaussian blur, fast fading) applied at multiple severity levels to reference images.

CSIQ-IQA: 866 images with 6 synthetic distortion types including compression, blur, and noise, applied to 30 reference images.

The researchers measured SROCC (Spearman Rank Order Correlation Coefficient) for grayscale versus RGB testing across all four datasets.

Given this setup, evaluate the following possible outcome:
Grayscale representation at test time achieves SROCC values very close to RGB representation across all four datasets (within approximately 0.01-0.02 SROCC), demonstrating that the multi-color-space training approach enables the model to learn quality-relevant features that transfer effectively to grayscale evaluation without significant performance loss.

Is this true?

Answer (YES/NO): NO